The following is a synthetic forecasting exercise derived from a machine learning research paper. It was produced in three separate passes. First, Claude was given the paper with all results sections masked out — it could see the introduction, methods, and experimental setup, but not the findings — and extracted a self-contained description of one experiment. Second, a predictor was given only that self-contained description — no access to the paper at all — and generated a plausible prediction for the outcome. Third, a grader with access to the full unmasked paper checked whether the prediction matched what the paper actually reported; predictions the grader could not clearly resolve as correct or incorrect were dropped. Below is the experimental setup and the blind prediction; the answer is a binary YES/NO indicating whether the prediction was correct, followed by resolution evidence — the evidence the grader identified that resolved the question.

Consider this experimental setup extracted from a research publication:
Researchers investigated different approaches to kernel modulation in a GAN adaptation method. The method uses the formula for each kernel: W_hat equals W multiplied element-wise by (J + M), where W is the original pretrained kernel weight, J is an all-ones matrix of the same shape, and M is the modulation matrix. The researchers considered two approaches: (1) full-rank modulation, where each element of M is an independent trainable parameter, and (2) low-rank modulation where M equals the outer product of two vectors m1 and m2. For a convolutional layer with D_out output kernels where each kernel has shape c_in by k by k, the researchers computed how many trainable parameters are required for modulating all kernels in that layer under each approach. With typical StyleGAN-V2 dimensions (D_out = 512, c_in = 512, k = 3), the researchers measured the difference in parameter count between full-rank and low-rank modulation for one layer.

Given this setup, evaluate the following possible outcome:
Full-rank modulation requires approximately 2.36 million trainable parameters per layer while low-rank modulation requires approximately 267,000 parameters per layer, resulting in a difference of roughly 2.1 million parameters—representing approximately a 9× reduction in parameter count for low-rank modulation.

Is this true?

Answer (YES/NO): NO